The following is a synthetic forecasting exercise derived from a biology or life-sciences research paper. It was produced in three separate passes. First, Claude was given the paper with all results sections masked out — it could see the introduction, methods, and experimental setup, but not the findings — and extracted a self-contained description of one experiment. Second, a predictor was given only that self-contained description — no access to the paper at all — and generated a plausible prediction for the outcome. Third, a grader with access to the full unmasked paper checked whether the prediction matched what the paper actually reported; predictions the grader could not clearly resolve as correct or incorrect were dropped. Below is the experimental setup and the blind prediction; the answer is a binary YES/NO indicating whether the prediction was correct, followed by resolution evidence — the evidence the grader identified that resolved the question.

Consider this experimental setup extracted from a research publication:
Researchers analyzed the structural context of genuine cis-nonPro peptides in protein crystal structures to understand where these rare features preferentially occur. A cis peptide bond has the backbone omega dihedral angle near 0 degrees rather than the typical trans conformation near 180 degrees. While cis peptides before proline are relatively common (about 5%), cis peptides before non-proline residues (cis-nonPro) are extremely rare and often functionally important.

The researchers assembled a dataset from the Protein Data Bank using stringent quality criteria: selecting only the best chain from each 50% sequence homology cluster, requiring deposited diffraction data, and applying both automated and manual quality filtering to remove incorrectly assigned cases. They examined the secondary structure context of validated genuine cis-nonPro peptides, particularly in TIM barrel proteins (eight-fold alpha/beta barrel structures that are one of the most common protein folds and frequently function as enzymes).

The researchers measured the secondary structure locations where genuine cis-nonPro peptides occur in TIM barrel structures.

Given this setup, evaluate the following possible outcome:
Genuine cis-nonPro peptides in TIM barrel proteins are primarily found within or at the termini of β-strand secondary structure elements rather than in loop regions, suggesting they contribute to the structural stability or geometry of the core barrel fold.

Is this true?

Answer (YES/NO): NO